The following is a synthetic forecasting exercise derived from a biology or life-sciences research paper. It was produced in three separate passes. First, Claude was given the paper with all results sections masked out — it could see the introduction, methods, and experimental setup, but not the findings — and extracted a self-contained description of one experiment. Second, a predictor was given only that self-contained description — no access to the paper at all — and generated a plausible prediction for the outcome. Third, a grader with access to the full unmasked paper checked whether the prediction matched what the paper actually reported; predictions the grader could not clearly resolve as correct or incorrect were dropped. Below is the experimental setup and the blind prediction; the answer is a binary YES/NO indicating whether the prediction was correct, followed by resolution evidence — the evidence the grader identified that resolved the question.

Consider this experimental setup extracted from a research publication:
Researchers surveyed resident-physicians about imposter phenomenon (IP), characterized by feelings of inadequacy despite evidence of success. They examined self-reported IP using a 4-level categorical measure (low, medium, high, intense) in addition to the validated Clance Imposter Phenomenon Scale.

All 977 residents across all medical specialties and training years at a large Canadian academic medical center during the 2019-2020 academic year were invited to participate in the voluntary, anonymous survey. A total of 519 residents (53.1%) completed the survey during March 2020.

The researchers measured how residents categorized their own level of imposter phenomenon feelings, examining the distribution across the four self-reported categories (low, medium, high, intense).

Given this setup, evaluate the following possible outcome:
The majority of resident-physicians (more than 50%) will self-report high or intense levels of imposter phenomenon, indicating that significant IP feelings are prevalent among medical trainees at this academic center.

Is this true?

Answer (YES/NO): NO